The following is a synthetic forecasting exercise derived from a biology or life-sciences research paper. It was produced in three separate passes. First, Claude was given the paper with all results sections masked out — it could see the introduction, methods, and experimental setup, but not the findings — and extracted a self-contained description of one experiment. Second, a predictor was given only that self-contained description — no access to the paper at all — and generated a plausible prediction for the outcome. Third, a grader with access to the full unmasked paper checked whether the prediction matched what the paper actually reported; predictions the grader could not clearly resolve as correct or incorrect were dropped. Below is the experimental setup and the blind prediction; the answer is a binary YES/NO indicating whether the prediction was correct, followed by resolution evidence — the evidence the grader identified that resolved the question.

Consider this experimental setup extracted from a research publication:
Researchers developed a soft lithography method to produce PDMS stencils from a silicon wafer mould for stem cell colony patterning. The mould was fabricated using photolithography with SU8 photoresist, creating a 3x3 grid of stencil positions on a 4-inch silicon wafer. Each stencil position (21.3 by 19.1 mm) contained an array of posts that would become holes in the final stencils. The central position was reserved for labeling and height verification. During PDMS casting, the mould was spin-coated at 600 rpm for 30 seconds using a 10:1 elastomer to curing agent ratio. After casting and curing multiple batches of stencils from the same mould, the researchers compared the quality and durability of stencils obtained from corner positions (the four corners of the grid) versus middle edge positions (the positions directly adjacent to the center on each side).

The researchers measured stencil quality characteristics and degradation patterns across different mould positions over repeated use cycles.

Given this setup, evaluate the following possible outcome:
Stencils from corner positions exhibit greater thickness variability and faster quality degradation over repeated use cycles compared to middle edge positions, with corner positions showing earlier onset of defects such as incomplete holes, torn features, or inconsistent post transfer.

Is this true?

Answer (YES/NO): NO